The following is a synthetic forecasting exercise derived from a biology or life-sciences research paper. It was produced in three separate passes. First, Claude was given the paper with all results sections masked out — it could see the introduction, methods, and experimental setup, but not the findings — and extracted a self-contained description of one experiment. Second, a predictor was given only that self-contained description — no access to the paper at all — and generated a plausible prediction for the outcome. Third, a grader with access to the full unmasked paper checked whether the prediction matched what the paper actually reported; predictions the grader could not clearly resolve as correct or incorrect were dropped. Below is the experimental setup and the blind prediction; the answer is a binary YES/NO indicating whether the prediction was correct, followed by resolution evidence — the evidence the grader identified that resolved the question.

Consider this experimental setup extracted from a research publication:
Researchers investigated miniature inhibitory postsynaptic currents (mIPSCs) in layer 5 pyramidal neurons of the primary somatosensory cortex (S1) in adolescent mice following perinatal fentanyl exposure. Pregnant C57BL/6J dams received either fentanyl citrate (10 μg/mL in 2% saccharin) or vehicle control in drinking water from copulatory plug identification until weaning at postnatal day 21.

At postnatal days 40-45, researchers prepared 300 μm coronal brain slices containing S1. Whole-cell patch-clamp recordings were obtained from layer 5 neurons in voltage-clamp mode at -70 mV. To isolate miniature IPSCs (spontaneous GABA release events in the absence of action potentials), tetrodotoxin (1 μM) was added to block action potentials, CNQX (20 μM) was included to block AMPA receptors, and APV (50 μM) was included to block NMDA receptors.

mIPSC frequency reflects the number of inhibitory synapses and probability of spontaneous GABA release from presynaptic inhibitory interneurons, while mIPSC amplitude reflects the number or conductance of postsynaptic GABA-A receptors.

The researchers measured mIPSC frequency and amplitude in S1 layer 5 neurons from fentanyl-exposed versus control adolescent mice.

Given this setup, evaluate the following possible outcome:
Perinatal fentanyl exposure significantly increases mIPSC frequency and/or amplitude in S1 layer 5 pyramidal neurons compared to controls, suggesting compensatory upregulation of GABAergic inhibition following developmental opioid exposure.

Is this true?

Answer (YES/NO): YES